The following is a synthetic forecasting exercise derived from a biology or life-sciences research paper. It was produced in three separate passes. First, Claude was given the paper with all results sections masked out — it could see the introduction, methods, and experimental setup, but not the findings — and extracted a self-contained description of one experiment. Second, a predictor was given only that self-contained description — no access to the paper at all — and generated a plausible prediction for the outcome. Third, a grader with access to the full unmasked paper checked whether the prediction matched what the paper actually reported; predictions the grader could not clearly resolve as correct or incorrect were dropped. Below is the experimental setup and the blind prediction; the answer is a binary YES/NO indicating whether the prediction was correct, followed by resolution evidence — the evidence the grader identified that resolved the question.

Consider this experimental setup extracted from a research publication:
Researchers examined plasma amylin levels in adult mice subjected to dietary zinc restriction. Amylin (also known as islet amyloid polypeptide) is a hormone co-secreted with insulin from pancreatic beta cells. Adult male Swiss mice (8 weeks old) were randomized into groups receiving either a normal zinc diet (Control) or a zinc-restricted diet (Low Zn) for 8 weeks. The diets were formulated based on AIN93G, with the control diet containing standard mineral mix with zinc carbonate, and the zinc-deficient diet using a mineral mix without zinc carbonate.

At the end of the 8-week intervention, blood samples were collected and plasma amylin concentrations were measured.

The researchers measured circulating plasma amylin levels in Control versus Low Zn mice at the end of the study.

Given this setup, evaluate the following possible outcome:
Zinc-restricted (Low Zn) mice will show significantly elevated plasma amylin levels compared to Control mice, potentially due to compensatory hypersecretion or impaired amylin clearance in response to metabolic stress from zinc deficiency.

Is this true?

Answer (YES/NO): NO